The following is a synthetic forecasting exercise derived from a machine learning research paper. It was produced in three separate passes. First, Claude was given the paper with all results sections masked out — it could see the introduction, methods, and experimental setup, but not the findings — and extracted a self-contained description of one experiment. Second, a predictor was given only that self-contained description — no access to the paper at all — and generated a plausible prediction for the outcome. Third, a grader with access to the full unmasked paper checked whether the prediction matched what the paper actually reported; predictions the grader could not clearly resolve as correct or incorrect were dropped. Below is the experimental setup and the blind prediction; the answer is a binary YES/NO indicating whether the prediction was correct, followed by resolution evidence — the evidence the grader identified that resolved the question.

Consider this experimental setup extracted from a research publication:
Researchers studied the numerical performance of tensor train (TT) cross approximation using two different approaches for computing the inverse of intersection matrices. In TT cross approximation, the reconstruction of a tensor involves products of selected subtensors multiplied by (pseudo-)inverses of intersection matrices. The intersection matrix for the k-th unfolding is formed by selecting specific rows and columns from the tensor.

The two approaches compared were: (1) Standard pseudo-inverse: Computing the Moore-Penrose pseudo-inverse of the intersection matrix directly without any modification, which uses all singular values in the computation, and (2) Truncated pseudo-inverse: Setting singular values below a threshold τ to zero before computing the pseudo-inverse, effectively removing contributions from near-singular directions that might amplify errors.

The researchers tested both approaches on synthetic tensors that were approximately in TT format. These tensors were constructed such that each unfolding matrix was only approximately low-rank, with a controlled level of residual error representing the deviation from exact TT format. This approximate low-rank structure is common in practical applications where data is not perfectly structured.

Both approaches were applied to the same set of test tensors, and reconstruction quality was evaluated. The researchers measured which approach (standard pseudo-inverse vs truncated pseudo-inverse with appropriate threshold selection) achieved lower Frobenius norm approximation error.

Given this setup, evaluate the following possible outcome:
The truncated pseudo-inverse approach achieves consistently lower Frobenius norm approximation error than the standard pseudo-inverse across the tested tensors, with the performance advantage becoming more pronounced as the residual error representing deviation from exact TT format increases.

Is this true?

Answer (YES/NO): NO